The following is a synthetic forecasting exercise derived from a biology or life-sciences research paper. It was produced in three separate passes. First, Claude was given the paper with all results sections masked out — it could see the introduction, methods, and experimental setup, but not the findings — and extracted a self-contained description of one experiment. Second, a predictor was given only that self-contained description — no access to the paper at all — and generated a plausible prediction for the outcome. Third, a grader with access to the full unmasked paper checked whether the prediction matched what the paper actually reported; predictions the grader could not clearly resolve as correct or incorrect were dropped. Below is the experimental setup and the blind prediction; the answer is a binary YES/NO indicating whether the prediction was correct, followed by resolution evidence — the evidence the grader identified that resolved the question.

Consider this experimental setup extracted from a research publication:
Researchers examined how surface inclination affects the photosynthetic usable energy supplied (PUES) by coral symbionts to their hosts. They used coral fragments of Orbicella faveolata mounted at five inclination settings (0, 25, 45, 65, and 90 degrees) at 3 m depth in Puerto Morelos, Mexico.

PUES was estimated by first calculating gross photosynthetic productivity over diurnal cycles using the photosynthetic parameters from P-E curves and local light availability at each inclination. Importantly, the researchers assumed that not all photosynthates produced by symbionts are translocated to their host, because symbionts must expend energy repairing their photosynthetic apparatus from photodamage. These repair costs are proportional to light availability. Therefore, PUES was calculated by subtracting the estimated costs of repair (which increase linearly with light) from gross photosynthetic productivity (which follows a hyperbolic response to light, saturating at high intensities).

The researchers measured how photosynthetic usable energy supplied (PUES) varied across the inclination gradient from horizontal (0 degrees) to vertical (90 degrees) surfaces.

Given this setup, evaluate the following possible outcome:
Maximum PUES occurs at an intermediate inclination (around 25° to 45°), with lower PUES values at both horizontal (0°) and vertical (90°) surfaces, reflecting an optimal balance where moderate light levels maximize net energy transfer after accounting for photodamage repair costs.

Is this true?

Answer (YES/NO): YES